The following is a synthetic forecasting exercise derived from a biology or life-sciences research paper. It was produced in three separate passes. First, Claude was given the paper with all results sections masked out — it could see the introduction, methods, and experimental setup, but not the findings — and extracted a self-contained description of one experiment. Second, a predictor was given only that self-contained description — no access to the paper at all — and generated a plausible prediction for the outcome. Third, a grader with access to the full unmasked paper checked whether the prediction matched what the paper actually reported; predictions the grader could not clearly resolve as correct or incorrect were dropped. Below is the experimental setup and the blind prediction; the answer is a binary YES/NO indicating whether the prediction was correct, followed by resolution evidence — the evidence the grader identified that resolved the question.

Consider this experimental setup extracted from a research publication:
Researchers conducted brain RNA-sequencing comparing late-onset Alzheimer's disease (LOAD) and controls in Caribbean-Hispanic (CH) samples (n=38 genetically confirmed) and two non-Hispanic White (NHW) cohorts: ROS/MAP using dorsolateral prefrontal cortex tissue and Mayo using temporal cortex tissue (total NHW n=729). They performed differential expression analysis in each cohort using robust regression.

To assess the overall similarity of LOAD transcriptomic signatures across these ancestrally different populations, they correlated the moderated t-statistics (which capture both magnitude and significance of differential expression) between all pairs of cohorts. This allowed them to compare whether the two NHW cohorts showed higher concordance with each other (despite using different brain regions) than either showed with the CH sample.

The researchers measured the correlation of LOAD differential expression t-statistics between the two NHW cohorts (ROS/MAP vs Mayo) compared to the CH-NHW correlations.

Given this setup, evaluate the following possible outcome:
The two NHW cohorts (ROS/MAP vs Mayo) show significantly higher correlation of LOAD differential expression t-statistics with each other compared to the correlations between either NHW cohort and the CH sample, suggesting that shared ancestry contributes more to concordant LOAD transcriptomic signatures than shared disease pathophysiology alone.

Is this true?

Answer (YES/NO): NO